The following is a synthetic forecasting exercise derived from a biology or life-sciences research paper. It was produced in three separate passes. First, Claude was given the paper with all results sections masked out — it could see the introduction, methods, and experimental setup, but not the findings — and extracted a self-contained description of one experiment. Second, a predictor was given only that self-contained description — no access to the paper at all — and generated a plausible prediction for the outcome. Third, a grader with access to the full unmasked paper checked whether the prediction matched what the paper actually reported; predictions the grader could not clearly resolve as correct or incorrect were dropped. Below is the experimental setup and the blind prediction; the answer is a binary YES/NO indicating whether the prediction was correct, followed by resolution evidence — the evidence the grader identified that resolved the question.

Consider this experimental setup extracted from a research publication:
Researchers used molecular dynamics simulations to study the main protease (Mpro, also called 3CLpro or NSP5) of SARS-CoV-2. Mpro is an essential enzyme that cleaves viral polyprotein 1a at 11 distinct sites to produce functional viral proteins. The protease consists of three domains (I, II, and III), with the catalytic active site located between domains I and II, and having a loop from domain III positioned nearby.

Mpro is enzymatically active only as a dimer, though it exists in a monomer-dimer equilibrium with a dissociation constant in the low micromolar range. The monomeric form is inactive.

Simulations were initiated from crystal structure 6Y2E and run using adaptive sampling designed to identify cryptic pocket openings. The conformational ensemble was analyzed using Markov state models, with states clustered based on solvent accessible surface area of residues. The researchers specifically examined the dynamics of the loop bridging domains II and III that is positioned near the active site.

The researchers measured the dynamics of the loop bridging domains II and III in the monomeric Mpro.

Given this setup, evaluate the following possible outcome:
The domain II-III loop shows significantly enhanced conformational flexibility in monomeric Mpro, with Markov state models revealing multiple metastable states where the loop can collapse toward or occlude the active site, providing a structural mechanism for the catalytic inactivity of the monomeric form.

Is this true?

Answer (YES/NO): NO